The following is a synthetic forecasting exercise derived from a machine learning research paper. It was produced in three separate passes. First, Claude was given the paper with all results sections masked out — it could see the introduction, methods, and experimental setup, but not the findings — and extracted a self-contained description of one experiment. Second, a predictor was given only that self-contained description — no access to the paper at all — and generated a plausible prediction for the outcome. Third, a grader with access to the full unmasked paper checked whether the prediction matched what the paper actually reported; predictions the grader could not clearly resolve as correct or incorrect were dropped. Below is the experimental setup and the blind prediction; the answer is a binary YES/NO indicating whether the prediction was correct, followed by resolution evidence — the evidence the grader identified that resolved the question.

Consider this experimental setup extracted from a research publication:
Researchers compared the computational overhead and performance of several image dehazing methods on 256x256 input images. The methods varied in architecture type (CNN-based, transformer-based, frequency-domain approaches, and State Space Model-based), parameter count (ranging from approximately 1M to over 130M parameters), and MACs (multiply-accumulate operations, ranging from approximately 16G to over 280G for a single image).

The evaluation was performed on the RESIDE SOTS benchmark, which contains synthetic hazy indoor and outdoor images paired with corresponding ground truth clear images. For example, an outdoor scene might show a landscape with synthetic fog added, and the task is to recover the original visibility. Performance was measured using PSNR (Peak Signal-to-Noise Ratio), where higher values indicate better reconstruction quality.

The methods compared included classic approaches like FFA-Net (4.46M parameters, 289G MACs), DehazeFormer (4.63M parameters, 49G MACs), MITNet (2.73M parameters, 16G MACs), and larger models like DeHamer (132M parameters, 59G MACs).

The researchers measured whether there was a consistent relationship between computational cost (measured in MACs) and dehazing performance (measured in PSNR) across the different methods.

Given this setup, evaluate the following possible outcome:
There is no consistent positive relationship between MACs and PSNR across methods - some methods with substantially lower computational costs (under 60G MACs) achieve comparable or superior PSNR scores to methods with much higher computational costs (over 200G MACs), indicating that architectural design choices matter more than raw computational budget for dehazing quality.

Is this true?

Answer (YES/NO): YES